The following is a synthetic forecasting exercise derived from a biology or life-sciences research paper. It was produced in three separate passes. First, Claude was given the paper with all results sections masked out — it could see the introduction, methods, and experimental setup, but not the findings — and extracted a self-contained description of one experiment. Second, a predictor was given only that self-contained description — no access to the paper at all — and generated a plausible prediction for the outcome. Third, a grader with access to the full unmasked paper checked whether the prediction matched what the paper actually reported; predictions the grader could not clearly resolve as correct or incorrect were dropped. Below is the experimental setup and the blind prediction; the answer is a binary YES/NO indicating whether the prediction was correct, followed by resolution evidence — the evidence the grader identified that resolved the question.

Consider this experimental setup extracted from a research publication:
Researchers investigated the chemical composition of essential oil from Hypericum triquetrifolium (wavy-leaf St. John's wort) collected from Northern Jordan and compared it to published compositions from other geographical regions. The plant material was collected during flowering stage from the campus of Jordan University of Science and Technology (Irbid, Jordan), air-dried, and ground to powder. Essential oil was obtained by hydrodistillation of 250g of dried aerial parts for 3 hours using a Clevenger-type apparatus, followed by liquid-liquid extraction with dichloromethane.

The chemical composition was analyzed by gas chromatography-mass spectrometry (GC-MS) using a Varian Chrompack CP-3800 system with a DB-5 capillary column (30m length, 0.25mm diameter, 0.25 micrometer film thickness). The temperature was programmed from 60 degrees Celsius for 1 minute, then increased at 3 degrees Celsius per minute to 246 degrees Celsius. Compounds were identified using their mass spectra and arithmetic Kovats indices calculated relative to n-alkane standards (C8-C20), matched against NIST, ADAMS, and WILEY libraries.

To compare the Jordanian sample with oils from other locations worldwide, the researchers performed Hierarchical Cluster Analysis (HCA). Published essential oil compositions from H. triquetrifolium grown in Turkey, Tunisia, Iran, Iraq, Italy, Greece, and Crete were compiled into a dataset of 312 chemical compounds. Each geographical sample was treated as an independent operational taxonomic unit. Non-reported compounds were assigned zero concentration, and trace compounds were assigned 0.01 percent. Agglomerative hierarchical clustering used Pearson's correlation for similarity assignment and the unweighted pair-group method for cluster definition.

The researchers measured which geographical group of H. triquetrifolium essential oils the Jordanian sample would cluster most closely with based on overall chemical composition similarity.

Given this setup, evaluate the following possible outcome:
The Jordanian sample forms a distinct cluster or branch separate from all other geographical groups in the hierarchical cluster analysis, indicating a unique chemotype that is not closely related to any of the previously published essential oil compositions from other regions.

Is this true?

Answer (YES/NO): NO